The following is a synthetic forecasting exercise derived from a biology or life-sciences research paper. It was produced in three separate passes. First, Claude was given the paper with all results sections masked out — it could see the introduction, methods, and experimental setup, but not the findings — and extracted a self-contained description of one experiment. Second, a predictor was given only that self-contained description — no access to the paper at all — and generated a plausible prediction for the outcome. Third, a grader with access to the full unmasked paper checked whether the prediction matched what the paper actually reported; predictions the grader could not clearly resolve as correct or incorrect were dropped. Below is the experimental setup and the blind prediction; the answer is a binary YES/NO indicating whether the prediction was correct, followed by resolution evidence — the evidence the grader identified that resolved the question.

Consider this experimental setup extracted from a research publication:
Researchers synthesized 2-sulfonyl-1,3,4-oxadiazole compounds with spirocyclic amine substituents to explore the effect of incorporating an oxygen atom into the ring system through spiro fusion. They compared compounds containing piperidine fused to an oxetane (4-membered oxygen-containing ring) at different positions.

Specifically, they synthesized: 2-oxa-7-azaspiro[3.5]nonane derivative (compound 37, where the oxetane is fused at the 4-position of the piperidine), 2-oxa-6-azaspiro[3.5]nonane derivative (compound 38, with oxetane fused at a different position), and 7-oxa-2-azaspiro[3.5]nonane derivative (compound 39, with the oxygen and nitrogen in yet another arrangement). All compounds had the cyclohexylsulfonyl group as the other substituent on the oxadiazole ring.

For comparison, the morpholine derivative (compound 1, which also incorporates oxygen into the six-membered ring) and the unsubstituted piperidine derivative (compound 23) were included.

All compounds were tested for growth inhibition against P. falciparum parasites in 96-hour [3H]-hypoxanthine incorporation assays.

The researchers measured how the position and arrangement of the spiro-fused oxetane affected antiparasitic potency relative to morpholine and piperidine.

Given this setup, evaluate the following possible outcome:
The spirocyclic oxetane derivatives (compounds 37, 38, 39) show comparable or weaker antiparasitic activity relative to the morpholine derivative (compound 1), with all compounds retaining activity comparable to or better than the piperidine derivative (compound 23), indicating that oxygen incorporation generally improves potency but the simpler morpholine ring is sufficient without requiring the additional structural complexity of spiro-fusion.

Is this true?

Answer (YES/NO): NO